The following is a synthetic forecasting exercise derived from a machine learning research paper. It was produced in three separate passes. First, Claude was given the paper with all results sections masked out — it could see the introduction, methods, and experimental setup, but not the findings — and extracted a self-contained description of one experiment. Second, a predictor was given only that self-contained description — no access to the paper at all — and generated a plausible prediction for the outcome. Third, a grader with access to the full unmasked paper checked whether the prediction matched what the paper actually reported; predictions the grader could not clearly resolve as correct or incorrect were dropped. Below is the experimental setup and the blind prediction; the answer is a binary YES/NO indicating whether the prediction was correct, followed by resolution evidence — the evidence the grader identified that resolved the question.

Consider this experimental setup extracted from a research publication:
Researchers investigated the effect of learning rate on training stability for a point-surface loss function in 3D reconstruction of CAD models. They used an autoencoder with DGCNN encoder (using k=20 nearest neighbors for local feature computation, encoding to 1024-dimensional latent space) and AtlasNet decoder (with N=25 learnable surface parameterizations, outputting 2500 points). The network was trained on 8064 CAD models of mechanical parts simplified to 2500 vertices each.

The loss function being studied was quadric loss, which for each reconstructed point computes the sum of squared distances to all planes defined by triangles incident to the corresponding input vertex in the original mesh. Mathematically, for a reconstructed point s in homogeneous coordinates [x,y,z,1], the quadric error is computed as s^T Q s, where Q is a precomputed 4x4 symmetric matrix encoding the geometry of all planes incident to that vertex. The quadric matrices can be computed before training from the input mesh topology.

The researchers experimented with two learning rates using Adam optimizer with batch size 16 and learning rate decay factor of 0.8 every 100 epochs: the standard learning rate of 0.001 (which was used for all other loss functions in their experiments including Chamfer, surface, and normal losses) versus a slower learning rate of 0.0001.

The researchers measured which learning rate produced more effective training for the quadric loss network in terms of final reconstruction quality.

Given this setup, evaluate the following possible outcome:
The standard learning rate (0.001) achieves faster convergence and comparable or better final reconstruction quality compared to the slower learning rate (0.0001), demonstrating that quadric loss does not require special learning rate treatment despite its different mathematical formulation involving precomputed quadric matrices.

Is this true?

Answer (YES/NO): NO